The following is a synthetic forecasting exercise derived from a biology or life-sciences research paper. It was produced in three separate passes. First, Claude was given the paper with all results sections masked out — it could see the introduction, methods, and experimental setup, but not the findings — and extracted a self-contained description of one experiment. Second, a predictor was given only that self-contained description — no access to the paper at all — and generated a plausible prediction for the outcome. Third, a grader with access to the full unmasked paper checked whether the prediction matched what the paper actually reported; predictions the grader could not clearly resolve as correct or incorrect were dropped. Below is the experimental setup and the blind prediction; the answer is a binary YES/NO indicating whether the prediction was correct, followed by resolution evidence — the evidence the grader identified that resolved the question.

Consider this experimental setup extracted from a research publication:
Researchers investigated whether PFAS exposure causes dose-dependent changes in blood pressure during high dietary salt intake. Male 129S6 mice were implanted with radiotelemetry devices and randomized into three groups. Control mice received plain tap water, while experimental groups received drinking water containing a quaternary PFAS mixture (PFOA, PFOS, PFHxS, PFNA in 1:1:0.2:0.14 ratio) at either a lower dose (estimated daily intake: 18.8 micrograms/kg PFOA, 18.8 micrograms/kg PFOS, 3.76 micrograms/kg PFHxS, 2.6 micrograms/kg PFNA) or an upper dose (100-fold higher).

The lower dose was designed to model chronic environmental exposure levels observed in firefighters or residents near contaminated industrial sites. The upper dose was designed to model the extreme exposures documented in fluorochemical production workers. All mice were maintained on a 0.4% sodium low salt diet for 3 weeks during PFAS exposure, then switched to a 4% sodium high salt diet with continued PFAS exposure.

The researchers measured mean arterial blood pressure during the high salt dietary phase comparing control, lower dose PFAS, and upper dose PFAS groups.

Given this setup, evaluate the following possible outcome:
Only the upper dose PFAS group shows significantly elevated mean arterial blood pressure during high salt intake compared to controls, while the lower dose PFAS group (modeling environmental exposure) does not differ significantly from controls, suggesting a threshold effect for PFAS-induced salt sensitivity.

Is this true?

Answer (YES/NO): NO